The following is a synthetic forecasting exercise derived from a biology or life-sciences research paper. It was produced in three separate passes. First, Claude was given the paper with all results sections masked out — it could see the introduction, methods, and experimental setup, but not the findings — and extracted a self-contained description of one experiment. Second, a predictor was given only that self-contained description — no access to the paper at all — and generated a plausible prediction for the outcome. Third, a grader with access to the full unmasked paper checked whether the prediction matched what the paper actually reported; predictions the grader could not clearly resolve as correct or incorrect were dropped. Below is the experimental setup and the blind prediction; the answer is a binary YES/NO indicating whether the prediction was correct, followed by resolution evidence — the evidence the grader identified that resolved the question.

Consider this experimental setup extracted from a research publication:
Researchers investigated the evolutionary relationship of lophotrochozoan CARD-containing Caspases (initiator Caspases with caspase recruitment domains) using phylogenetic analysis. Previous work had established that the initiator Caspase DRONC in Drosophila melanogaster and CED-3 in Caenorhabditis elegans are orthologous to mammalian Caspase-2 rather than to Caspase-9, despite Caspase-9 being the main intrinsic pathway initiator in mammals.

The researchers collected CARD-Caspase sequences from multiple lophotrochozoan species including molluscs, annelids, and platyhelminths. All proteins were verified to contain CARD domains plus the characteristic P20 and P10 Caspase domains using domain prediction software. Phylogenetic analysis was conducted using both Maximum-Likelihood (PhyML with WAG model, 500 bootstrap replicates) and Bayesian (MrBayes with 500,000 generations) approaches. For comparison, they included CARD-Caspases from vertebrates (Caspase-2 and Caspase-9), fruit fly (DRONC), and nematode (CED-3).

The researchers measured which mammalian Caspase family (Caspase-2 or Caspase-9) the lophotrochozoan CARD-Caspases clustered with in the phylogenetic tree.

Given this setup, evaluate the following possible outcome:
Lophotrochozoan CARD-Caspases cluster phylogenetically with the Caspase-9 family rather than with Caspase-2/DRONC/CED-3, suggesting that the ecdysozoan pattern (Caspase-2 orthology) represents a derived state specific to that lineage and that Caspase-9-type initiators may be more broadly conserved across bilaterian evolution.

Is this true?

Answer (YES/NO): NO